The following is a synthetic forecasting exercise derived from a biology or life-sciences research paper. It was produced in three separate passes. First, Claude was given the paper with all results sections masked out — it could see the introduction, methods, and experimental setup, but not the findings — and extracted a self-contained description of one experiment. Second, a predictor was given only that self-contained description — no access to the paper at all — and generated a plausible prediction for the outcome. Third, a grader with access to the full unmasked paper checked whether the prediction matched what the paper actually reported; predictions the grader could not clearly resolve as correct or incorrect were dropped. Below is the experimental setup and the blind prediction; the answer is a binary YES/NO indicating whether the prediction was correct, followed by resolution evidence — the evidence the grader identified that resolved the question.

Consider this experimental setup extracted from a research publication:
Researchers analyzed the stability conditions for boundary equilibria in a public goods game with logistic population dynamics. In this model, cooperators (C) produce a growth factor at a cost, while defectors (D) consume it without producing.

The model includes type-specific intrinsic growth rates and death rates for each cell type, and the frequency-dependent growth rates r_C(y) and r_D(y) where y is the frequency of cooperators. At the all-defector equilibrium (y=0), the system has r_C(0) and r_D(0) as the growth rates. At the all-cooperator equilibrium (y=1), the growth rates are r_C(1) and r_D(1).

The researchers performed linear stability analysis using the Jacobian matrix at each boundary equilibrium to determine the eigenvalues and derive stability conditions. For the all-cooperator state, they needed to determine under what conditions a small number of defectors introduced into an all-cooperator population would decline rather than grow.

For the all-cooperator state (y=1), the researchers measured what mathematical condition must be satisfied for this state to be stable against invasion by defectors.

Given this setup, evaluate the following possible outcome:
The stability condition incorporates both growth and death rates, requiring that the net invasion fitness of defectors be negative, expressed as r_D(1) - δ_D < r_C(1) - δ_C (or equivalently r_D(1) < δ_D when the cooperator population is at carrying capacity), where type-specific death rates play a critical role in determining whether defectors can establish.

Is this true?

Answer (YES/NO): NO